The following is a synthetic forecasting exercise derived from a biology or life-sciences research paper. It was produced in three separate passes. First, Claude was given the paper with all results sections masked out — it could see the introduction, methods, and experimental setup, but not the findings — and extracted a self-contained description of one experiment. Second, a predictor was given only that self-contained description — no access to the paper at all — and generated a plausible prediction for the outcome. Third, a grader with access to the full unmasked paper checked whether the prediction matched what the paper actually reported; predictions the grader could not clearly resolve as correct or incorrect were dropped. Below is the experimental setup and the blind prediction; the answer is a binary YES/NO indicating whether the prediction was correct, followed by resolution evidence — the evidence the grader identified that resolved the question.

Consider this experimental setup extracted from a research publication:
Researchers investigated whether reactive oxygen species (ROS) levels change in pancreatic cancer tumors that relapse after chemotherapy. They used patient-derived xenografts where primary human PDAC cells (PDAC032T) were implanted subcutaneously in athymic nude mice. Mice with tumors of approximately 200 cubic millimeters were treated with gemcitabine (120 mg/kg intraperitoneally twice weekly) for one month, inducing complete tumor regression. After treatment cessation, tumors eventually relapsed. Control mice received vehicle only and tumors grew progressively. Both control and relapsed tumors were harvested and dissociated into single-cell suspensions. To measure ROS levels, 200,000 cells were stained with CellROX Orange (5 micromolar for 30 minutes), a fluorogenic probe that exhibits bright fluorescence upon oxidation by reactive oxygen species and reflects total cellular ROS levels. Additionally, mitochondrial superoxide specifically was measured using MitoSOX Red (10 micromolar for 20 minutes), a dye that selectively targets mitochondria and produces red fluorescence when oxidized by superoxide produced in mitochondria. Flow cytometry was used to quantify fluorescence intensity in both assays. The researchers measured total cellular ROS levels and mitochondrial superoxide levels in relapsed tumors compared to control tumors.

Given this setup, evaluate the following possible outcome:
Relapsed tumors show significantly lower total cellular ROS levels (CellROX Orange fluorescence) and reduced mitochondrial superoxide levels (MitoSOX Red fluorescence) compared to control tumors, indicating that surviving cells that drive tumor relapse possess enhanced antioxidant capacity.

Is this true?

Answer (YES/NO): NO